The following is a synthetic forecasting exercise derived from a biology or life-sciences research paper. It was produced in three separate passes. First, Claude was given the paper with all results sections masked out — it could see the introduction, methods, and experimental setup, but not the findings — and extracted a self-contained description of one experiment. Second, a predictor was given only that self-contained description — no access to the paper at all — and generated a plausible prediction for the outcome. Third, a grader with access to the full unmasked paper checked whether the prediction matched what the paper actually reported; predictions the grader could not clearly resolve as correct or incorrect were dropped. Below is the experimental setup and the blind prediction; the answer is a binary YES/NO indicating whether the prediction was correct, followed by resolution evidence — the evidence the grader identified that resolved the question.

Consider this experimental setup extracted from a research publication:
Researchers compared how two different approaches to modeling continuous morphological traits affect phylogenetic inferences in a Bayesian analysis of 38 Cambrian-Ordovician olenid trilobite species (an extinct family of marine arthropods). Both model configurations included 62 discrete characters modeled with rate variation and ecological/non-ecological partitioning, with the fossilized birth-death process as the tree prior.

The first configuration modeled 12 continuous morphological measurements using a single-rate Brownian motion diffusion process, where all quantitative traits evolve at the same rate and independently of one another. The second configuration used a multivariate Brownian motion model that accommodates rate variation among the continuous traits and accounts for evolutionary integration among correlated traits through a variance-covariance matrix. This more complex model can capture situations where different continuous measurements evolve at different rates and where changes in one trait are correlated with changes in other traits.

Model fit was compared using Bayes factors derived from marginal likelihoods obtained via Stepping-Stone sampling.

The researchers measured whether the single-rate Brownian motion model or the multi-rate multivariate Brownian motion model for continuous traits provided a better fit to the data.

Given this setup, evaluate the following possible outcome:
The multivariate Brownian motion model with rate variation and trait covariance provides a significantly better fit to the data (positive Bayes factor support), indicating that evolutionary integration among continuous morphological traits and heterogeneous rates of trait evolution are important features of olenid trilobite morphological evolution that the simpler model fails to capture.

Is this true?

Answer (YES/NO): NO